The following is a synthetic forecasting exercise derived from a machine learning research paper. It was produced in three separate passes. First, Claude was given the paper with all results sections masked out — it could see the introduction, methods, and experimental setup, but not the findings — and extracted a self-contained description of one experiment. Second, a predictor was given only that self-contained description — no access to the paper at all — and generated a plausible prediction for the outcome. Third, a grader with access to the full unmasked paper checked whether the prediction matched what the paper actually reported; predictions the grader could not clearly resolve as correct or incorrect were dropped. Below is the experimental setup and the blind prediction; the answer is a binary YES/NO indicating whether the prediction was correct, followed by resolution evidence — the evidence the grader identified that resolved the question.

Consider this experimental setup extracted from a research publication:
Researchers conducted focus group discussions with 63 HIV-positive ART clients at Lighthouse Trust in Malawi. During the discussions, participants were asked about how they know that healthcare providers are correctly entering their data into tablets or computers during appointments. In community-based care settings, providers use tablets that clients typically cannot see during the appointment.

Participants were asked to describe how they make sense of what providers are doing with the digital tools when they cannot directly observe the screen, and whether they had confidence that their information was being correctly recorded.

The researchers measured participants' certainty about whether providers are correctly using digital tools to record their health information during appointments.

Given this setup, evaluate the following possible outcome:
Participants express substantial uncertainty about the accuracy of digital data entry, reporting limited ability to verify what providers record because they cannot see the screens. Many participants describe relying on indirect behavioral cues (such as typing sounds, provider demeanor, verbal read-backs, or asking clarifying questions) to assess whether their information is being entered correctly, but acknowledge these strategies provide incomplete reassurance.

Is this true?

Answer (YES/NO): YES